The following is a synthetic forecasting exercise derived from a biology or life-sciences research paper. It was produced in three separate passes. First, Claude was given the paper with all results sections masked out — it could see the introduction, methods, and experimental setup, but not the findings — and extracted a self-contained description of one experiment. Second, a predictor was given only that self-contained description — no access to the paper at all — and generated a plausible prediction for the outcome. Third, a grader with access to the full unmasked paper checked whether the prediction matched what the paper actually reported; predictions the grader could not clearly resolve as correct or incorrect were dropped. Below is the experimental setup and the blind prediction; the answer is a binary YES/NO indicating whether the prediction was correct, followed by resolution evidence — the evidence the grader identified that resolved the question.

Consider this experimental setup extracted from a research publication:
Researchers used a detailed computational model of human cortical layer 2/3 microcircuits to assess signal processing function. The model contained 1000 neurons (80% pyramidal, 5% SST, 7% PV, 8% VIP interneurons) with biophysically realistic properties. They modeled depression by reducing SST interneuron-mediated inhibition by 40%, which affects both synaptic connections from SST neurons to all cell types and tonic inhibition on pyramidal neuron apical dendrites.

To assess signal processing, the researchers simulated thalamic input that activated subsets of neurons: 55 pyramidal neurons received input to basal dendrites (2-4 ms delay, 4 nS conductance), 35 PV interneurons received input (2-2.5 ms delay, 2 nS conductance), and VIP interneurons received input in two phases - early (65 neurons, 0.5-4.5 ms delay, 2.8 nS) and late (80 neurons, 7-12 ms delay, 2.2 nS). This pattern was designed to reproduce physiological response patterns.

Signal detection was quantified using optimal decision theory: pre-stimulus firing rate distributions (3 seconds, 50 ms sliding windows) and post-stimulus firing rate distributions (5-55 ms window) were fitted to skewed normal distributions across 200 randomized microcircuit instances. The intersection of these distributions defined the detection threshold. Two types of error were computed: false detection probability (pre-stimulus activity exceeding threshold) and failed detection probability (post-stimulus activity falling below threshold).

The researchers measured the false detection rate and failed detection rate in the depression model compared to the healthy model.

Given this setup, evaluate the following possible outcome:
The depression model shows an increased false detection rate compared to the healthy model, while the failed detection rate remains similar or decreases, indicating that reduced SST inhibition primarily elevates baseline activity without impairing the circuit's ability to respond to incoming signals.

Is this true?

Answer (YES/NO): NO